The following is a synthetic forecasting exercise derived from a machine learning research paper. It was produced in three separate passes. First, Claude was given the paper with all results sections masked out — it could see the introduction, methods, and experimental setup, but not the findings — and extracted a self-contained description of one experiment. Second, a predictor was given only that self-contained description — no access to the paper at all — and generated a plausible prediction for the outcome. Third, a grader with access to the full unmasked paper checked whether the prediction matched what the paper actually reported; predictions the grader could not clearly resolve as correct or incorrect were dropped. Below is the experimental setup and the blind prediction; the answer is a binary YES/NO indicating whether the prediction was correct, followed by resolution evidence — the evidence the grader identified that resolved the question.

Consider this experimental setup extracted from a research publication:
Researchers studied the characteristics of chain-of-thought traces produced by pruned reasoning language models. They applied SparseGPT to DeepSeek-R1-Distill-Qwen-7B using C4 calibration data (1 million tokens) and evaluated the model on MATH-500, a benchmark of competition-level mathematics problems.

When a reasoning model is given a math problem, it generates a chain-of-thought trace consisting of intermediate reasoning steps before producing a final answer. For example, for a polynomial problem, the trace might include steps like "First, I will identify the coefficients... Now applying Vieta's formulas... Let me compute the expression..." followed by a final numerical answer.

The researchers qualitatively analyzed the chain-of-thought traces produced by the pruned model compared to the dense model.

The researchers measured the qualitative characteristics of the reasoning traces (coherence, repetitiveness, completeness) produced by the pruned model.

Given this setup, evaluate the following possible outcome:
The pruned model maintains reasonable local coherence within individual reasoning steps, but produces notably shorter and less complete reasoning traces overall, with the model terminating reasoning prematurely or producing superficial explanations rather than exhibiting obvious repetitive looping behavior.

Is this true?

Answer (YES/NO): NO